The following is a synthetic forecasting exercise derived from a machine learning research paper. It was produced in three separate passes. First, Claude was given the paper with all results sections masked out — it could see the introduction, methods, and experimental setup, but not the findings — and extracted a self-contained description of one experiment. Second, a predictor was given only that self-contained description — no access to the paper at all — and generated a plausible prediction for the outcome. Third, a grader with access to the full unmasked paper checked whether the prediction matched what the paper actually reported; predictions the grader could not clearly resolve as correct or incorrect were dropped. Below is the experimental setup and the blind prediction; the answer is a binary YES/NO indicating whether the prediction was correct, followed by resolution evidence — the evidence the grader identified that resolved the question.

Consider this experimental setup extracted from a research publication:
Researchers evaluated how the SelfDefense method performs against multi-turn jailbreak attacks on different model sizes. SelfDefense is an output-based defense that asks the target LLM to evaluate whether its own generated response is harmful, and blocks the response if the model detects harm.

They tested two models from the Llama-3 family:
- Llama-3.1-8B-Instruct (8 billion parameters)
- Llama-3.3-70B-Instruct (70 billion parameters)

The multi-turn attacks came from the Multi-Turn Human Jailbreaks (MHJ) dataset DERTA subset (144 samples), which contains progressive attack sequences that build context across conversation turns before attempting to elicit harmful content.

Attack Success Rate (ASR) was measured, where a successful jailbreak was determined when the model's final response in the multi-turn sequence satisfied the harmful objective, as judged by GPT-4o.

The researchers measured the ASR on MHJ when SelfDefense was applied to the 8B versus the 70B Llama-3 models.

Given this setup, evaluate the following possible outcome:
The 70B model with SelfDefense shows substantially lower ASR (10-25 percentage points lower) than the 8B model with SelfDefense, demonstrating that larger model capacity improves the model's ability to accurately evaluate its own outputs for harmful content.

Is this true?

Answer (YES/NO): NO